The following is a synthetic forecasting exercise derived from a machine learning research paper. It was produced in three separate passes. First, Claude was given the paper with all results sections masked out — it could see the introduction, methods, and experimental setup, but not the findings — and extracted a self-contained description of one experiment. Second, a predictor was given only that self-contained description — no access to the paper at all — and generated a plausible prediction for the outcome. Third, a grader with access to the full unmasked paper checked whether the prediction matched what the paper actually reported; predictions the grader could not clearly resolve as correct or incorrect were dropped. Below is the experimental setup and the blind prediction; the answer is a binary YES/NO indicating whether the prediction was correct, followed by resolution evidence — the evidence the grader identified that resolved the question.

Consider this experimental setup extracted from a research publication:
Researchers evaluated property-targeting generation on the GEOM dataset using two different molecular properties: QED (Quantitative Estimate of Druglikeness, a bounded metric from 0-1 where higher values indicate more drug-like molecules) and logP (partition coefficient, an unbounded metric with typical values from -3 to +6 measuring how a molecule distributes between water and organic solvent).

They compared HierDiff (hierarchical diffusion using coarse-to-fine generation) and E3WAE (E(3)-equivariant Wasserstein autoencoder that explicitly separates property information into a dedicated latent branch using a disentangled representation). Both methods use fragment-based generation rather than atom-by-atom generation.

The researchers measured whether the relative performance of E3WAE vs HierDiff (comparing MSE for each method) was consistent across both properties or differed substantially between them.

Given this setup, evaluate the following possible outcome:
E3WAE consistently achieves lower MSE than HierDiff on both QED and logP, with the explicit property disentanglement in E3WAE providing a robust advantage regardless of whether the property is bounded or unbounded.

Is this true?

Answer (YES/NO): NO